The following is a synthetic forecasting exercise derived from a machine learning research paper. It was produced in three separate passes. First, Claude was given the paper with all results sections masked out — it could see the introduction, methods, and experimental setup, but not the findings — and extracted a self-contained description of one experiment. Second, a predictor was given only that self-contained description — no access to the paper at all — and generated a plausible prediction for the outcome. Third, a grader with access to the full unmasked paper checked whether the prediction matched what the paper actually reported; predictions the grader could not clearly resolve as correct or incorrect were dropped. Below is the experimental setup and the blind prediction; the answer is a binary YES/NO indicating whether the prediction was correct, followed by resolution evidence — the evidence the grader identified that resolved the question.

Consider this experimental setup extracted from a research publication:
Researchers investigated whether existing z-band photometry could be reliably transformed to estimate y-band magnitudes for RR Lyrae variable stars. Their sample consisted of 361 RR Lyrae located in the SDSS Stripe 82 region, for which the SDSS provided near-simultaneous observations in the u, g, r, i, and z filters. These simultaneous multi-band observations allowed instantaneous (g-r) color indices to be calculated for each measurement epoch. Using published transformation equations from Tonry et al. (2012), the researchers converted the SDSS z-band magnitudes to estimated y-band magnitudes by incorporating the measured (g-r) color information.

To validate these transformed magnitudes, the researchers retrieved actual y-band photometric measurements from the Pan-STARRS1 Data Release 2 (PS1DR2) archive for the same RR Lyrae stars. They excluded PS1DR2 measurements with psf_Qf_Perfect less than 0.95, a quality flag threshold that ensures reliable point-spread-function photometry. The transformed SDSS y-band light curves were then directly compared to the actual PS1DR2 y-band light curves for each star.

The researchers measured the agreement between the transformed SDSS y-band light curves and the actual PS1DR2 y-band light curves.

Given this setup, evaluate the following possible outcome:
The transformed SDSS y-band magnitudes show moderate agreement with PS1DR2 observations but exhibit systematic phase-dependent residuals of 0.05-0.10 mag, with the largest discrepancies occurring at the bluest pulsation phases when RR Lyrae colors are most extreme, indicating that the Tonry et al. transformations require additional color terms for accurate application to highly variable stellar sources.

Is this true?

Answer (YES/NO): NO